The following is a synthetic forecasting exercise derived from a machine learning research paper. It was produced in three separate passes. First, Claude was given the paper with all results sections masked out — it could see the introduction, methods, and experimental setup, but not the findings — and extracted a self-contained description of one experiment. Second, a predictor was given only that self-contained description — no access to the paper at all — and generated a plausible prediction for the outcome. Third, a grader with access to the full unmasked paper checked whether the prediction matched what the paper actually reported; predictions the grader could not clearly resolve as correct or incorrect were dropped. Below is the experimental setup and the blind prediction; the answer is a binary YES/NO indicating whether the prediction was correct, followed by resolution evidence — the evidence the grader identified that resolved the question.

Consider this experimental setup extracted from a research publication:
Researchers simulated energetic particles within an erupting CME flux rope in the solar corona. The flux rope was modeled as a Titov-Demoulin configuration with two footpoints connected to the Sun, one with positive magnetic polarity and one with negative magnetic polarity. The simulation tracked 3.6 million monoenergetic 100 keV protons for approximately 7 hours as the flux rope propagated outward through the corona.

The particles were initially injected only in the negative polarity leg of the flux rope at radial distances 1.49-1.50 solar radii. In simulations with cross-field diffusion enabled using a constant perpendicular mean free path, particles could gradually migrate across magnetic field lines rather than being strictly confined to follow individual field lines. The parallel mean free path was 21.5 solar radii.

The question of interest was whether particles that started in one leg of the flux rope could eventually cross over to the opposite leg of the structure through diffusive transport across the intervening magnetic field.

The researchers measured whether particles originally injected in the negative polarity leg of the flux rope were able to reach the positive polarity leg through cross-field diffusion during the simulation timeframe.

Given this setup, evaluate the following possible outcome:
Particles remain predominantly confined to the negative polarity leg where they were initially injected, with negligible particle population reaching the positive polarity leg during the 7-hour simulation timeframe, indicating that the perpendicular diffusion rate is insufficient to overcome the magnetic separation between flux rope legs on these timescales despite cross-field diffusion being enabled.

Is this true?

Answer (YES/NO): NO